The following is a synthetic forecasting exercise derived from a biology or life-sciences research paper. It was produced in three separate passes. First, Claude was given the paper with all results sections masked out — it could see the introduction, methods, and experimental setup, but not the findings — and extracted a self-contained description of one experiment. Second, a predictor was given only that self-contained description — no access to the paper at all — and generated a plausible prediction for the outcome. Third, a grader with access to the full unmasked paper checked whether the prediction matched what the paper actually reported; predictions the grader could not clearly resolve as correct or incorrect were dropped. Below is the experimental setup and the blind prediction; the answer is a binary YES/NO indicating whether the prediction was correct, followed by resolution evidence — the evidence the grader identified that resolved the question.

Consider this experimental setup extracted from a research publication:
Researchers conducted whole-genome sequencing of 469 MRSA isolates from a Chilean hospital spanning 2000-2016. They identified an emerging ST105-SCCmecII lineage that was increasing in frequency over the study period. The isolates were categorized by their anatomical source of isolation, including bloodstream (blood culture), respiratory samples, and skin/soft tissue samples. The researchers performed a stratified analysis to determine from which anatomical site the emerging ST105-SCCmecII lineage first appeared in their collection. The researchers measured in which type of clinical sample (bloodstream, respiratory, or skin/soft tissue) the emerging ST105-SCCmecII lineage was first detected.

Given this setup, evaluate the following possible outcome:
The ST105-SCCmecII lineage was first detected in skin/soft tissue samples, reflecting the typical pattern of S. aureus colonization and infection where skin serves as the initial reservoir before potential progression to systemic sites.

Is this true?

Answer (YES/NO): NO